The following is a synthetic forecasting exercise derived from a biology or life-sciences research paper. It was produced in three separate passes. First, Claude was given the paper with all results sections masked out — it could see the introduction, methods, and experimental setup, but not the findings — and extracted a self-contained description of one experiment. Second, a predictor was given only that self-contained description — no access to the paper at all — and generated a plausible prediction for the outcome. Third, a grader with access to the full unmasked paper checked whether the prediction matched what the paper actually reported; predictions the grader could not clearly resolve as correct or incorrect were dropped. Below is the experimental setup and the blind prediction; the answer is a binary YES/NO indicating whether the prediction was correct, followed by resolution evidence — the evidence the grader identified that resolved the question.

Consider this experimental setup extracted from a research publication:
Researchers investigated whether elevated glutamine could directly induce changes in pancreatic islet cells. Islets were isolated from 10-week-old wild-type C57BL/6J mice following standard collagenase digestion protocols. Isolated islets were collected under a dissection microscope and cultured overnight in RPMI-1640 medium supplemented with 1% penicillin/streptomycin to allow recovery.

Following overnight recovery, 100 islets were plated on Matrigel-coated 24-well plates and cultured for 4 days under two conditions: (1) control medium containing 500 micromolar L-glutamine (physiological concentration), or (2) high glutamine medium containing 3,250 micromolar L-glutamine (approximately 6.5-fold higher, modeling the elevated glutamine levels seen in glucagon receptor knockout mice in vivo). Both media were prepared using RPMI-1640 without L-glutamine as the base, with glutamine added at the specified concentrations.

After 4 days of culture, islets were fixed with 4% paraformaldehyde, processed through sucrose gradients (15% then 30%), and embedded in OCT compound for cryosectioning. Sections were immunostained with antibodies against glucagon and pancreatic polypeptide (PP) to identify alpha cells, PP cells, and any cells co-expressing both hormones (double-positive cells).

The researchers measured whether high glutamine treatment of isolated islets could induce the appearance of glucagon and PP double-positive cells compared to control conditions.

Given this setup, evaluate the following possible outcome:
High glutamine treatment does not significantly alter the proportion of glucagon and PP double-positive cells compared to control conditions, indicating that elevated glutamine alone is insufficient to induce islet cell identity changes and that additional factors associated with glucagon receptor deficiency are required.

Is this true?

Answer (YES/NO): NO